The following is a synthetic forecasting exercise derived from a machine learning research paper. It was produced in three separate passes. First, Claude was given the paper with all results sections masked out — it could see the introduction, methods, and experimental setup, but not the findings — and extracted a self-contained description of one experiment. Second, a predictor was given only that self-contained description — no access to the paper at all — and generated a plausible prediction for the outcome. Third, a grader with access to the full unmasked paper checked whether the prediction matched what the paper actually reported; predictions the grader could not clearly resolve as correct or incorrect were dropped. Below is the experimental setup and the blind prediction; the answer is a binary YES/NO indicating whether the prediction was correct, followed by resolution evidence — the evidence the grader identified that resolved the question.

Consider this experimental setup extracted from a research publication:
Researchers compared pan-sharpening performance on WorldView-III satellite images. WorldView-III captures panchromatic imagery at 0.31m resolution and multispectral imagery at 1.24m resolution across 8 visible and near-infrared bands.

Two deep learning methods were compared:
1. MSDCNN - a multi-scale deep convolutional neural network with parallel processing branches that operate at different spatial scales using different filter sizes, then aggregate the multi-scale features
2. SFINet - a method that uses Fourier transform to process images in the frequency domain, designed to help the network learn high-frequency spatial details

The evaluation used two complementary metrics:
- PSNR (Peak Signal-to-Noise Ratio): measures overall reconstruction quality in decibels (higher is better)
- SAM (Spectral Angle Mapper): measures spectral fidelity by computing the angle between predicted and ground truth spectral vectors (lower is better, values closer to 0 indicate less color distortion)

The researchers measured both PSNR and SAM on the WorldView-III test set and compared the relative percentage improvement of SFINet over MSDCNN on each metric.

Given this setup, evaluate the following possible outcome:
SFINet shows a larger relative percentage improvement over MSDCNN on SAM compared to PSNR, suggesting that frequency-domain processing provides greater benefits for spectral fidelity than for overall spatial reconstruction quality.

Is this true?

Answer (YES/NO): YES